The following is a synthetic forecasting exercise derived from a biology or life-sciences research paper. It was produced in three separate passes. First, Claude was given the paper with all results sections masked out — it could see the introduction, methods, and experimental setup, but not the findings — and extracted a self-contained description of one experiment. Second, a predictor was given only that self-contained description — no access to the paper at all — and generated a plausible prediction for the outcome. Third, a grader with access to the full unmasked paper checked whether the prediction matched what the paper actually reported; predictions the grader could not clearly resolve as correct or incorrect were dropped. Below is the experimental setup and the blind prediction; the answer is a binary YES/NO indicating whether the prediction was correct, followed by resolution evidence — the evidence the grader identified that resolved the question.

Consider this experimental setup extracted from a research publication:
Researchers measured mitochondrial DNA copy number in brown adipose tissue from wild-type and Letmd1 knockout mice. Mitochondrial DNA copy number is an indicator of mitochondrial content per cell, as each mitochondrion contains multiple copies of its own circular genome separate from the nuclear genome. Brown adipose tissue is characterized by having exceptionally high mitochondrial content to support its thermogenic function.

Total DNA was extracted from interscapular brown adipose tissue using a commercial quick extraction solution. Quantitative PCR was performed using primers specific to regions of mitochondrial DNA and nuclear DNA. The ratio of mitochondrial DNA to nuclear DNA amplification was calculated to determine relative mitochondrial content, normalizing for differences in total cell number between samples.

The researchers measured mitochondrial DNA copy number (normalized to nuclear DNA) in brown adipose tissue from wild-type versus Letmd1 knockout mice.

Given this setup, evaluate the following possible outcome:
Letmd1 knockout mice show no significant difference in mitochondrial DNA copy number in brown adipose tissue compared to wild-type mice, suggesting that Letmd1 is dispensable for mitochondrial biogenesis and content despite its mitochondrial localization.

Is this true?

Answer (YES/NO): NO